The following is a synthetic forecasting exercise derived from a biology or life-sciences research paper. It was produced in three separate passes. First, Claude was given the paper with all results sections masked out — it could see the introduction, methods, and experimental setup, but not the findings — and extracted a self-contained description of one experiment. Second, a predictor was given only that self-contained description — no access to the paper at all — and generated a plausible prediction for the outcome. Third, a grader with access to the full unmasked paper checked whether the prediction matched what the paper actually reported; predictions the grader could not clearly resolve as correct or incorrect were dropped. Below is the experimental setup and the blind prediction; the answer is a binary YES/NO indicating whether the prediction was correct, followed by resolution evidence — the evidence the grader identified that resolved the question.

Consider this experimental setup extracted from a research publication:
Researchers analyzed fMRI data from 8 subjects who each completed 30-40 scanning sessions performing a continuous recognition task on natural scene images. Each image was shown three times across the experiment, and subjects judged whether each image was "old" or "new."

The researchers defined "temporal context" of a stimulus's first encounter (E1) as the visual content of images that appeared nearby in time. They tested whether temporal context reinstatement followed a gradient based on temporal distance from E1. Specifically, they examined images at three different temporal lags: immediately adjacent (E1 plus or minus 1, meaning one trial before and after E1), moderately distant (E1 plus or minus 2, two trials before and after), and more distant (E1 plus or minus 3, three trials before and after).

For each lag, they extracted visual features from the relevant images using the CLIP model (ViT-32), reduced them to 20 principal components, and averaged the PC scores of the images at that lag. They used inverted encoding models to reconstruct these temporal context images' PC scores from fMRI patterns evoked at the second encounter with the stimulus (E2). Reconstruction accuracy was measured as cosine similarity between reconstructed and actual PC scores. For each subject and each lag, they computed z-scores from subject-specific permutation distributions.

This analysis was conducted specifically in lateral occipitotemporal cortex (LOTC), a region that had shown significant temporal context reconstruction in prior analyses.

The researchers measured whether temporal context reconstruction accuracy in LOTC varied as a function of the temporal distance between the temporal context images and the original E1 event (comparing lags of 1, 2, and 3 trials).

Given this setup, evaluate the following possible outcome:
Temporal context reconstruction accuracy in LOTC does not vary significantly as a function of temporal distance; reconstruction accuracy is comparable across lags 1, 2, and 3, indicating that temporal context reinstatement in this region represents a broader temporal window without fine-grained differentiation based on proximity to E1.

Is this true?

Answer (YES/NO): NO